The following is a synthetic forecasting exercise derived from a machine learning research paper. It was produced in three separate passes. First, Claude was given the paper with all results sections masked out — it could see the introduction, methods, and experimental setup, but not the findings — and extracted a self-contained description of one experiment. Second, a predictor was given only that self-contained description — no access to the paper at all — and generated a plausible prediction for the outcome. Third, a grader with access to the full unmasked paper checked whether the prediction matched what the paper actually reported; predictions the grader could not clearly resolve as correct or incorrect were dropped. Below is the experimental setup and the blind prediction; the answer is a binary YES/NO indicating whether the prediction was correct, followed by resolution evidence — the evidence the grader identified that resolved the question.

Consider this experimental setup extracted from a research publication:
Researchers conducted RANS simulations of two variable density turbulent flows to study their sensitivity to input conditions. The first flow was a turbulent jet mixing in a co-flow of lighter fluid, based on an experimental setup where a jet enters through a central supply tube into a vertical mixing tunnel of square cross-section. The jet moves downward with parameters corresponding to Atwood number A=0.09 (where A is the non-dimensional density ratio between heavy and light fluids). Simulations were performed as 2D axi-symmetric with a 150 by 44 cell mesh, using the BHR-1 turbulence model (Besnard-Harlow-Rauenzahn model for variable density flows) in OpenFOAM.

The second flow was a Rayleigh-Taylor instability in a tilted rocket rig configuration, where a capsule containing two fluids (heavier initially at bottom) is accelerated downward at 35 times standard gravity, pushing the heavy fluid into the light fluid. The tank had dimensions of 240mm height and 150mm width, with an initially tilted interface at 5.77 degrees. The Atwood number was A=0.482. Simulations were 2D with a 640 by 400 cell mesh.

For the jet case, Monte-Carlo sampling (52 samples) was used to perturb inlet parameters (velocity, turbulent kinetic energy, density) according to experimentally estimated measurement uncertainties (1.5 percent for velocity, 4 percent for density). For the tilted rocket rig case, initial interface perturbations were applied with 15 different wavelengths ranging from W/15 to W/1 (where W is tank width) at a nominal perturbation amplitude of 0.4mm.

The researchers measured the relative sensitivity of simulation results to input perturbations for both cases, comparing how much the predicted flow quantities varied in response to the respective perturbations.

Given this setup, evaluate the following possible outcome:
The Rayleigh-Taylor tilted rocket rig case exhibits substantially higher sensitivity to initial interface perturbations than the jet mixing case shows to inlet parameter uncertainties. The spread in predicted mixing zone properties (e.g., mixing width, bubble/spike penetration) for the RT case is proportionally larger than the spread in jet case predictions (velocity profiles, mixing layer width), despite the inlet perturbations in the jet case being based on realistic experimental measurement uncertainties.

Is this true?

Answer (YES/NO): YES